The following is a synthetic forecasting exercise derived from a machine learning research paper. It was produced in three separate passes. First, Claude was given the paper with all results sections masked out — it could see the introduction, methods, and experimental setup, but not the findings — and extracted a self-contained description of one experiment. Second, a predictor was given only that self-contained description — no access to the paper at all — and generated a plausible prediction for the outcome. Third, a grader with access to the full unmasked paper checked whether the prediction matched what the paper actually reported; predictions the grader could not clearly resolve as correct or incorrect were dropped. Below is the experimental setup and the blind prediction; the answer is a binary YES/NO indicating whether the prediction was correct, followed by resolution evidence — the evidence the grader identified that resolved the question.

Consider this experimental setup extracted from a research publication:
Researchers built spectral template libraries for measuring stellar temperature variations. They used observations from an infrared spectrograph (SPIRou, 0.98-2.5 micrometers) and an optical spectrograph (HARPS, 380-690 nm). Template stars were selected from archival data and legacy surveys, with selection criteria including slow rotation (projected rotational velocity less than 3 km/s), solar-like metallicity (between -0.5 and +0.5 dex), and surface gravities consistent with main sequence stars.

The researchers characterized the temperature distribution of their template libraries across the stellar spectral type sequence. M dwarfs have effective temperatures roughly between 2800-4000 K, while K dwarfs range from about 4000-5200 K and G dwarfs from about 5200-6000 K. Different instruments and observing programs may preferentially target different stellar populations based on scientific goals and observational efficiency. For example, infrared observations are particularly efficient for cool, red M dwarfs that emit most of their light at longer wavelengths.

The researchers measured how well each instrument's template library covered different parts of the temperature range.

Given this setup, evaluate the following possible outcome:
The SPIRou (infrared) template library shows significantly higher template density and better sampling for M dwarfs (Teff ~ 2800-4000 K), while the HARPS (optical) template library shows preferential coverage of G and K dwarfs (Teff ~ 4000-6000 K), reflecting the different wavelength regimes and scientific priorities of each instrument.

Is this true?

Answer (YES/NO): YES